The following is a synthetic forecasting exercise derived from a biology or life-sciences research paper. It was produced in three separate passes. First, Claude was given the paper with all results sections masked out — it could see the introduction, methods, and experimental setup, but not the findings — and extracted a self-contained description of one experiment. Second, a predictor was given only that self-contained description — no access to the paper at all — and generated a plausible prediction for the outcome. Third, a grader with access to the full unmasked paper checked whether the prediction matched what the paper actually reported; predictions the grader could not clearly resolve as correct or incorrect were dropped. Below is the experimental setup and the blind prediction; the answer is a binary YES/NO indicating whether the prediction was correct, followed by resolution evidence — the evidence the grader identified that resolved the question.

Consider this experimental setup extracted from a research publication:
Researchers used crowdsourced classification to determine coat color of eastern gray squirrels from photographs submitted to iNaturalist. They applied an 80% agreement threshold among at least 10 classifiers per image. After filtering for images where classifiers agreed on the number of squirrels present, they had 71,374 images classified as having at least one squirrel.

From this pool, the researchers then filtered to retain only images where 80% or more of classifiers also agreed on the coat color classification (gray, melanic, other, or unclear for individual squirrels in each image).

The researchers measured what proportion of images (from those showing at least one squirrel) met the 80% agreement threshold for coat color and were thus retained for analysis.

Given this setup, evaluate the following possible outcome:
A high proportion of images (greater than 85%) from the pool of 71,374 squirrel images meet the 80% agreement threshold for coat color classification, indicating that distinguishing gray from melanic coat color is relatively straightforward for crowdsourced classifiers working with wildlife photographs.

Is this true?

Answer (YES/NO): YES